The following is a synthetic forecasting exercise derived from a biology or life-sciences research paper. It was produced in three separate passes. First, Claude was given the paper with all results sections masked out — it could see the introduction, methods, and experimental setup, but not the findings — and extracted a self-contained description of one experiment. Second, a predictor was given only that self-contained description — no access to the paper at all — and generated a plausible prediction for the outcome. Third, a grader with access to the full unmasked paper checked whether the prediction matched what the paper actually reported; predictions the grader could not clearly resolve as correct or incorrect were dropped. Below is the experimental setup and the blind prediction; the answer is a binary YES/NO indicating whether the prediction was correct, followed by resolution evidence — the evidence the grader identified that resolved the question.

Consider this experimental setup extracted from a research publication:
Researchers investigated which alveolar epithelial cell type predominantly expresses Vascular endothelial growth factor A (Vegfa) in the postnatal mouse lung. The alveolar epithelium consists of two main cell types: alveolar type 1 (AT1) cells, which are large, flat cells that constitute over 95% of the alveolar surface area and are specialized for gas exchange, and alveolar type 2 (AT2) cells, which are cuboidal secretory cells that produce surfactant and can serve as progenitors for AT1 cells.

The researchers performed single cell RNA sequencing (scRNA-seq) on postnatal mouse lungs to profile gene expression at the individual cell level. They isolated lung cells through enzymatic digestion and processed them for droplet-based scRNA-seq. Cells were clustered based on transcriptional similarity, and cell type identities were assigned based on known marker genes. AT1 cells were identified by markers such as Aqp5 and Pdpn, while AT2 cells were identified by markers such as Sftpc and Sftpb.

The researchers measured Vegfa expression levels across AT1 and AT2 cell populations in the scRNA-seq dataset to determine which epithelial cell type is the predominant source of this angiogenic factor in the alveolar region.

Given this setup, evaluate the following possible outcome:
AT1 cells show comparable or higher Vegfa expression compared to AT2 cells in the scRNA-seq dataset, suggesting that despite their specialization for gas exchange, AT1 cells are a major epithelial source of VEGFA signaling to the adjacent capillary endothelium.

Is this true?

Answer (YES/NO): YES